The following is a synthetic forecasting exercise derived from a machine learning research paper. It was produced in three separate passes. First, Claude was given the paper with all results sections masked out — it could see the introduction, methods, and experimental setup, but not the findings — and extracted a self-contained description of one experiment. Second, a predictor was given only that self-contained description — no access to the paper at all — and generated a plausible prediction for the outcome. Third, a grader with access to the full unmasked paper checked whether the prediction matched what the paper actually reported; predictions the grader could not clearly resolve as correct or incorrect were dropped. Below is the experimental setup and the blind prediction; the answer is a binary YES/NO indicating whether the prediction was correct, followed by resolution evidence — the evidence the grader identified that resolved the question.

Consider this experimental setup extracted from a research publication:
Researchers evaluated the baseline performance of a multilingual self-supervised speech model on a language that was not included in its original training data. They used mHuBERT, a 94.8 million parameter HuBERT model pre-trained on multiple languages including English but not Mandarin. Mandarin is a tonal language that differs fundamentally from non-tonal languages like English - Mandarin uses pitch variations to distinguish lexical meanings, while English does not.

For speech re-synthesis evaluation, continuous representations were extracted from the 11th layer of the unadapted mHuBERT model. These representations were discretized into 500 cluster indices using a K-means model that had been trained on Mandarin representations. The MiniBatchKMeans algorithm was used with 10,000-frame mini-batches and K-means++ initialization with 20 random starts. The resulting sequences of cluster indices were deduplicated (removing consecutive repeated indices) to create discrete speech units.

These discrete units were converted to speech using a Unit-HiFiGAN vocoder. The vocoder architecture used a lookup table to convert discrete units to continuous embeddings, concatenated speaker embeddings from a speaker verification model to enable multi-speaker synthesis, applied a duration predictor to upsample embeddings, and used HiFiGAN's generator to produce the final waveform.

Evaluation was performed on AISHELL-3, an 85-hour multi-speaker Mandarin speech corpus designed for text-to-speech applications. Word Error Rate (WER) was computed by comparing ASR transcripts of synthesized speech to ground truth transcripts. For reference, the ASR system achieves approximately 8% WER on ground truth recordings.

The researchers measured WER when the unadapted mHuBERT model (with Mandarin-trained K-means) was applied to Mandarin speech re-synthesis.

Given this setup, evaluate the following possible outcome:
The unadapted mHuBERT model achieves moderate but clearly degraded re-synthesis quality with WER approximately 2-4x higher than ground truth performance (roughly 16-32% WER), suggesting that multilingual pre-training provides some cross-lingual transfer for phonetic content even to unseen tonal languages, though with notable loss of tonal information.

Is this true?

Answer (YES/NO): NO